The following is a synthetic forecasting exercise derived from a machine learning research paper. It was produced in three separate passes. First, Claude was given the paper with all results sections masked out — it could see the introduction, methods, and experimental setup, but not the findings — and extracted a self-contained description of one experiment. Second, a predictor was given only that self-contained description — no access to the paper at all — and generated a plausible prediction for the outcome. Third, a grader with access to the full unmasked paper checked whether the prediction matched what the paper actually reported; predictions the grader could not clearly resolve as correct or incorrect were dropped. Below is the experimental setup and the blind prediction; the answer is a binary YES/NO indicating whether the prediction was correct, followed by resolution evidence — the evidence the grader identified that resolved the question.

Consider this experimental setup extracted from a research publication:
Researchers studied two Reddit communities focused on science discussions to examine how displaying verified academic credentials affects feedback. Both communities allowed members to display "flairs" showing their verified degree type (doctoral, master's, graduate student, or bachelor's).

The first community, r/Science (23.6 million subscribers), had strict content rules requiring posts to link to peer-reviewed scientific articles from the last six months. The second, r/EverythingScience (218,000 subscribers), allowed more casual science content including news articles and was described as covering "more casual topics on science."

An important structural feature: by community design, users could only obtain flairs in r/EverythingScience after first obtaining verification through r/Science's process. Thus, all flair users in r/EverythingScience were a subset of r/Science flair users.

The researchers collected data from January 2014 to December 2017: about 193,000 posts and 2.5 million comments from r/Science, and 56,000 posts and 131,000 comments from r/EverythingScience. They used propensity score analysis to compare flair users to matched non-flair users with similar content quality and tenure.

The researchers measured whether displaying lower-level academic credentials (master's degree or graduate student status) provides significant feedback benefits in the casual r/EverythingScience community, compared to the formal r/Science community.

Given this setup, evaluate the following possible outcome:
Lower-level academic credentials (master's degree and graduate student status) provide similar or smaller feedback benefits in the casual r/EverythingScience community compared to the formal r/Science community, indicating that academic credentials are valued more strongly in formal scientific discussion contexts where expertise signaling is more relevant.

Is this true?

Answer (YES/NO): YES